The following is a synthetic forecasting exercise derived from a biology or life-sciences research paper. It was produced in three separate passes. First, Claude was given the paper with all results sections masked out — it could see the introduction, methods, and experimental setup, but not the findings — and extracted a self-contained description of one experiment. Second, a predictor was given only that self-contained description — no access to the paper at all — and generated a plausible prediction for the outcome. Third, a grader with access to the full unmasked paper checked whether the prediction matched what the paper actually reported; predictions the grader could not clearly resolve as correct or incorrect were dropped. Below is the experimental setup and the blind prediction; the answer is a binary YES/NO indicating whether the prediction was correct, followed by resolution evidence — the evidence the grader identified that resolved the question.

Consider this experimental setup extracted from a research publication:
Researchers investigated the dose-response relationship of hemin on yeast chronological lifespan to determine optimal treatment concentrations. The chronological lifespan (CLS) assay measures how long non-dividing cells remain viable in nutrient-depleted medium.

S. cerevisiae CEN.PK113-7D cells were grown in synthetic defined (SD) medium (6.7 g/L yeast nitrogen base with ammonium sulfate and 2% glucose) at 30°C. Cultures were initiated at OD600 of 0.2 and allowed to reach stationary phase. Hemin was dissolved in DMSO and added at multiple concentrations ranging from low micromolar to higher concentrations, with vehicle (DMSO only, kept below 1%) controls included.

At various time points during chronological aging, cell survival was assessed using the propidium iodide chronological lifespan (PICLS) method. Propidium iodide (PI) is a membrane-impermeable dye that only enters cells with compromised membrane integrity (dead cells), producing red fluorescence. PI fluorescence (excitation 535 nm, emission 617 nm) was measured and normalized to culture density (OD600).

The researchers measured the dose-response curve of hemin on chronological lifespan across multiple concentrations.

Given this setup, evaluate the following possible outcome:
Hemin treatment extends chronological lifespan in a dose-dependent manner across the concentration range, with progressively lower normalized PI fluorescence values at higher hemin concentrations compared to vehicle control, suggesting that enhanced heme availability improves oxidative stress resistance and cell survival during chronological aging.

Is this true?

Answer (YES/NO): NO